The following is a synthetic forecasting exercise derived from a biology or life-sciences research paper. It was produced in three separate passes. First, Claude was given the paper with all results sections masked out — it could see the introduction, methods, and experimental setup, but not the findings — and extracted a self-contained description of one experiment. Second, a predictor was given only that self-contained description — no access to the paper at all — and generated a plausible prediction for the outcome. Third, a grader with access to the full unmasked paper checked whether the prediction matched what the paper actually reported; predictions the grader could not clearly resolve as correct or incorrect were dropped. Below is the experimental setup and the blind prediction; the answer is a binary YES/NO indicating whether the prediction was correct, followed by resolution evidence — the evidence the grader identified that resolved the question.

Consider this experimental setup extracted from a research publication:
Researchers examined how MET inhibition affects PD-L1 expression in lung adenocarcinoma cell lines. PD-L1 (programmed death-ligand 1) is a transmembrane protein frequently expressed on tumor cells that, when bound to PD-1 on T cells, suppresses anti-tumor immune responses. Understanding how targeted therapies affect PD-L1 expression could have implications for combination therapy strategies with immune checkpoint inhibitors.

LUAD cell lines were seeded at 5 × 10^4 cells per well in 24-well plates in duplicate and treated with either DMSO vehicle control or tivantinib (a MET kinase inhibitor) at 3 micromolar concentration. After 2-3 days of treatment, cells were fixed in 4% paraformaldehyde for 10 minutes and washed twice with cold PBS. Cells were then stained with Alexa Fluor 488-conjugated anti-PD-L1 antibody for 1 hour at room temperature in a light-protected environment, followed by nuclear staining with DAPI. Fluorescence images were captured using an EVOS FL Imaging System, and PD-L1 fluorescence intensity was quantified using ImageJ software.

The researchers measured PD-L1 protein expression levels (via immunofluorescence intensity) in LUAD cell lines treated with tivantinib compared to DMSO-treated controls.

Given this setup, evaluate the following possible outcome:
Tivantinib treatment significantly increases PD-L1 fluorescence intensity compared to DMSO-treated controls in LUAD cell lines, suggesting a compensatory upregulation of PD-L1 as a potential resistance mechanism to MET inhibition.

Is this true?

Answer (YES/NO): YES